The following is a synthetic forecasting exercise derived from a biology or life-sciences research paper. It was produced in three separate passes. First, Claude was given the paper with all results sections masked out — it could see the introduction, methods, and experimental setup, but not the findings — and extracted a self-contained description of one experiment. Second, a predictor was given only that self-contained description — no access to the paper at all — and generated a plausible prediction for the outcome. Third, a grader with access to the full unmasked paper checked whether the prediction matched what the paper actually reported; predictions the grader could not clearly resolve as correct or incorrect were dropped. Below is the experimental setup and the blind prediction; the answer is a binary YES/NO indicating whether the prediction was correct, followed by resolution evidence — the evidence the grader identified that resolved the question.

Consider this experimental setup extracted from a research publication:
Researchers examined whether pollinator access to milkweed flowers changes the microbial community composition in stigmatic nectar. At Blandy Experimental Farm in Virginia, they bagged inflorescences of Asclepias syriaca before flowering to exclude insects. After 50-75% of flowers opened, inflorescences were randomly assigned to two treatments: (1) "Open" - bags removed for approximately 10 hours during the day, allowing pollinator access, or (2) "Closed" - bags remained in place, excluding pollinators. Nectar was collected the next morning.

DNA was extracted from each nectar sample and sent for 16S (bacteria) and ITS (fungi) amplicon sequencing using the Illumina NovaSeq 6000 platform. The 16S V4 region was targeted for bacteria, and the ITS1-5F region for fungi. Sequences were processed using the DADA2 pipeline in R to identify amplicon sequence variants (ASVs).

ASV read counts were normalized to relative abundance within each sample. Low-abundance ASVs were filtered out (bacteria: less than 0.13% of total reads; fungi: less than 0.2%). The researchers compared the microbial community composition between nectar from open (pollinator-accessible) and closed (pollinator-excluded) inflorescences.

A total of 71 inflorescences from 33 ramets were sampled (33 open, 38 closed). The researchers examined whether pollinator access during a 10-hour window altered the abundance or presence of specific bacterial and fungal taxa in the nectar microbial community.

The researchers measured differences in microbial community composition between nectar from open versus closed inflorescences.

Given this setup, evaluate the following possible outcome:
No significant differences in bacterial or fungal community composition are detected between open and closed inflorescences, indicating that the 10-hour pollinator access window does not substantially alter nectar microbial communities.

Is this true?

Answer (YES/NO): NO